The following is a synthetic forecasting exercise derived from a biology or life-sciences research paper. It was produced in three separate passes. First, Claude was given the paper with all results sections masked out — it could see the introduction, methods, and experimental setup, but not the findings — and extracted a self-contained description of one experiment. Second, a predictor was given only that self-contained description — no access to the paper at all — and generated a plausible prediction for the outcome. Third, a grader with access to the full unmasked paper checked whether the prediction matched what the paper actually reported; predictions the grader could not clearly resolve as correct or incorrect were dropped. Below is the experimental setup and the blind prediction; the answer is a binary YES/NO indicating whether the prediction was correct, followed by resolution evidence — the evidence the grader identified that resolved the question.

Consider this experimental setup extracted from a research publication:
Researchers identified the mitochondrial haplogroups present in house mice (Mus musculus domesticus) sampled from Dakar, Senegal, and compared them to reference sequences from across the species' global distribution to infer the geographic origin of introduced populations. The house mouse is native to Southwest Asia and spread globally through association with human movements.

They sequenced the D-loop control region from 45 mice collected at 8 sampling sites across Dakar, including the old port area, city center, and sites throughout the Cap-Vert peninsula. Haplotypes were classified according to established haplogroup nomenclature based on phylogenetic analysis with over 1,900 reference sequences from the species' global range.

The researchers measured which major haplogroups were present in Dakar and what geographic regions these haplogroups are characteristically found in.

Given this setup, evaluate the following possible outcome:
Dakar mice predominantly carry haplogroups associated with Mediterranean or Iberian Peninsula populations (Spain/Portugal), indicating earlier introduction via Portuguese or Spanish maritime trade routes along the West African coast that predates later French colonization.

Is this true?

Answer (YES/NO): NO